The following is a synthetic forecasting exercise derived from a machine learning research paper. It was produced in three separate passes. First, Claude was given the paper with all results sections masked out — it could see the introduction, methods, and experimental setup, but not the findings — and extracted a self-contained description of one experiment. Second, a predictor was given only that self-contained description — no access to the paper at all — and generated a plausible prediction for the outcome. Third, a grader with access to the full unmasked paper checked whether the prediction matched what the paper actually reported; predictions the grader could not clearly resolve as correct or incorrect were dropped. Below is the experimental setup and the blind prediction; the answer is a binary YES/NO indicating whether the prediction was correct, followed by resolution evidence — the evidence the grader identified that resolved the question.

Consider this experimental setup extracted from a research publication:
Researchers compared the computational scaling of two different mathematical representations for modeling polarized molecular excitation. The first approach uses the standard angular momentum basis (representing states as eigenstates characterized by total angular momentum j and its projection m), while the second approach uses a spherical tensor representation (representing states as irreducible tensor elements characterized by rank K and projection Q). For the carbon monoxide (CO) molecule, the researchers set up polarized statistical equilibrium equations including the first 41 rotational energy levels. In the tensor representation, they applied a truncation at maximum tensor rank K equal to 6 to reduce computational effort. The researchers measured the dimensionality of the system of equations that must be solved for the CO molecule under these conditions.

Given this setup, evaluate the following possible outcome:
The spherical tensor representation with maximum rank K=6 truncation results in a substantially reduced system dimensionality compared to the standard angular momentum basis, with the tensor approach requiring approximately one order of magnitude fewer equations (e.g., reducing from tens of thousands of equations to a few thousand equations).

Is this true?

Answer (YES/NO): NO